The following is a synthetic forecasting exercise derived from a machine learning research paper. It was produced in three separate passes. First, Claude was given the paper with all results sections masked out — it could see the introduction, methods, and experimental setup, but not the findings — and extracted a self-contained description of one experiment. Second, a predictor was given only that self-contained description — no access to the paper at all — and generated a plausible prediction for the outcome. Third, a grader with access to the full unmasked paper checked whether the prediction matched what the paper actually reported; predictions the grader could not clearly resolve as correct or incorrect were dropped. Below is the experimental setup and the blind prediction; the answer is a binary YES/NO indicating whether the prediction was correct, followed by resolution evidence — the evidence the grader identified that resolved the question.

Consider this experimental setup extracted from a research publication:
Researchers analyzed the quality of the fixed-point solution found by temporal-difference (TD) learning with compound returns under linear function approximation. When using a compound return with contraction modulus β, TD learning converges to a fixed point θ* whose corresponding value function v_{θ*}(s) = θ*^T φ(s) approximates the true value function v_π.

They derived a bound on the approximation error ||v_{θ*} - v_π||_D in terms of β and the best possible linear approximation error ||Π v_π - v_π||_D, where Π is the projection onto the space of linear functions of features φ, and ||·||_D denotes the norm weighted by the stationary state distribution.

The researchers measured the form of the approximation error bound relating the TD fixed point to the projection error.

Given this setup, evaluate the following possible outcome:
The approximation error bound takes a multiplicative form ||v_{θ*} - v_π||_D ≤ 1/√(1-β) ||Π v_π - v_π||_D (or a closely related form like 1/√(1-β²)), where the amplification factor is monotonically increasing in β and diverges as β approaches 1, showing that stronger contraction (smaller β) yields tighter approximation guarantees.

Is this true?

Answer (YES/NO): NO